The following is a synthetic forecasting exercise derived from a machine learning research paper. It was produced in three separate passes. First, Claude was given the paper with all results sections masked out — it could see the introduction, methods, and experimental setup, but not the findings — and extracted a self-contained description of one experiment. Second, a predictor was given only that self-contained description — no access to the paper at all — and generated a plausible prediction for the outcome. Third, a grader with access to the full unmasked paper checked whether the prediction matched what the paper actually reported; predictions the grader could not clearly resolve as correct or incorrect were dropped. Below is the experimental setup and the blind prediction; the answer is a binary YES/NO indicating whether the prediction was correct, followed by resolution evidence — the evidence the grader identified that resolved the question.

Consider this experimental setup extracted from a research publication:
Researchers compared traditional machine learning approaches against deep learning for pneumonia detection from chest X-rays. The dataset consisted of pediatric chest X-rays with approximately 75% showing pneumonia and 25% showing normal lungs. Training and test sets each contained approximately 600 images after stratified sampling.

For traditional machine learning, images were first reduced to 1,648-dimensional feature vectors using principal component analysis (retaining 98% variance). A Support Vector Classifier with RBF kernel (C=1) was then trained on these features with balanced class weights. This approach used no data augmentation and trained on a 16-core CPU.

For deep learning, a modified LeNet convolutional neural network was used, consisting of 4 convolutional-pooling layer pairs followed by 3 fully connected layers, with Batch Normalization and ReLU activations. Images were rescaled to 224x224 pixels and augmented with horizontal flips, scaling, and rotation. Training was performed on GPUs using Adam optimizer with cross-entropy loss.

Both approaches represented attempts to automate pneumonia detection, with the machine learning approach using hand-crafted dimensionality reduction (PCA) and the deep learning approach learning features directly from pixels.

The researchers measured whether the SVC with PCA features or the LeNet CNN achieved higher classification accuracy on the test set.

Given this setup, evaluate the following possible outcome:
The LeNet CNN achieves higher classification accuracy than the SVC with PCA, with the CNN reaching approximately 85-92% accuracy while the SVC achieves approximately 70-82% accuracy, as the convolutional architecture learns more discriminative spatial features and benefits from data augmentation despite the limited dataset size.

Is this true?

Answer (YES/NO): NO